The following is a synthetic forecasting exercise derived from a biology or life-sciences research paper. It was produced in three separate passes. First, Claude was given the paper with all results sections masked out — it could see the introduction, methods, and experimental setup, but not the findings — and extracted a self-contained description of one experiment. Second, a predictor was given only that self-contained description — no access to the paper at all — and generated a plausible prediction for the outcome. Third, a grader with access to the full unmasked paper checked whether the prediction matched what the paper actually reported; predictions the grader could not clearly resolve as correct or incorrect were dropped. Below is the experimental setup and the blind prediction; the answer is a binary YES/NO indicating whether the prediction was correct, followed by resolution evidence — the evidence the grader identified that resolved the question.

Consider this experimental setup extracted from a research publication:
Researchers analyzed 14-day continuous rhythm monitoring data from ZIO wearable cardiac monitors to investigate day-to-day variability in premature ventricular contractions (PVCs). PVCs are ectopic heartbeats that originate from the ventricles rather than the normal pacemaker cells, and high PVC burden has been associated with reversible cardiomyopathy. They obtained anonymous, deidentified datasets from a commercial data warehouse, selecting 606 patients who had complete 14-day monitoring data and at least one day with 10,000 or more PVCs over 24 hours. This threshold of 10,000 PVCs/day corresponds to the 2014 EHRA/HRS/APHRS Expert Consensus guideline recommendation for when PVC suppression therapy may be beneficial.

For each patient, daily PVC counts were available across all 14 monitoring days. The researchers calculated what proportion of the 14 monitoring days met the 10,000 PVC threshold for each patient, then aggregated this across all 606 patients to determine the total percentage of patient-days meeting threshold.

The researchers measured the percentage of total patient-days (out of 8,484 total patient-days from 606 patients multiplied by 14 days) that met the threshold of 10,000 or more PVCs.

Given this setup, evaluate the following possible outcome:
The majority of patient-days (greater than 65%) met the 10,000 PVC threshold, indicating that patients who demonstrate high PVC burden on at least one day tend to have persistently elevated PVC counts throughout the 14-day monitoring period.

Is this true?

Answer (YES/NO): NO